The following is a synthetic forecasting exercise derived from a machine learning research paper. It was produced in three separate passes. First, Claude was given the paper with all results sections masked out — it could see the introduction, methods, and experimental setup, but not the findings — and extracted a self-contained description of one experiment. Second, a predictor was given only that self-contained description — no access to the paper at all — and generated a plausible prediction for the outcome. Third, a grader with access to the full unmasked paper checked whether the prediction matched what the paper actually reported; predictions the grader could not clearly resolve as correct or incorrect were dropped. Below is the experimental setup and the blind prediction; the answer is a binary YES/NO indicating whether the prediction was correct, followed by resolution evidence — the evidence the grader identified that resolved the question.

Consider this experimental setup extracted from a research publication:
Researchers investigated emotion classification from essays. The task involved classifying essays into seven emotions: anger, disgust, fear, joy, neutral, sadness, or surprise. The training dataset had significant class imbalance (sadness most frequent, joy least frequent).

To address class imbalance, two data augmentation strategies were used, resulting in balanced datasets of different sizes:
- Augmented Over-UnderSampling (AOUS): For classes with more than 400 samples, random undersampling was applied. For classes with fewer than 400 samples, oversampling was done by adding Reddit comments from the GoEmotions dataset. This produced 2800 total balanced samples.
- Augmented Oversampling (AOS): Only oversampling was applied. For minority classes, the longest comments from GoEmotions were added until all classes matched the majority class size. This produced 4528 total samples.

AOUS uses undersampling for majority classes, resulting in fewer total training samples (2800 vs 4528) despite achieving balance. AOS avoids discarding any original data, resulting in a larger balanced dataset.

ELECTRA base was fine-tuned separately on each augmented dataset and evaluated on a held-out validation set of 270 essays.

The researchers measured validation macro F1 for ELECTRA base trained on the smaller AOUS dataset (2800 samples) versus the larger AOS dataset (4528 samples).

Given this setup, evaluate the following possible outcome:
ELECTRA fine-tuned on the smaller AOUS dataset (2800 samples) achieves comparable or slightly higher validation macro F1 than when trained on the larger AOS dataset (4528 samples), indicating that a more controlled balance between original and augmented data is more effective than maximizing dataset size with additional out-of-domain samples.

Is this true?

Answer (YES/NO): YES